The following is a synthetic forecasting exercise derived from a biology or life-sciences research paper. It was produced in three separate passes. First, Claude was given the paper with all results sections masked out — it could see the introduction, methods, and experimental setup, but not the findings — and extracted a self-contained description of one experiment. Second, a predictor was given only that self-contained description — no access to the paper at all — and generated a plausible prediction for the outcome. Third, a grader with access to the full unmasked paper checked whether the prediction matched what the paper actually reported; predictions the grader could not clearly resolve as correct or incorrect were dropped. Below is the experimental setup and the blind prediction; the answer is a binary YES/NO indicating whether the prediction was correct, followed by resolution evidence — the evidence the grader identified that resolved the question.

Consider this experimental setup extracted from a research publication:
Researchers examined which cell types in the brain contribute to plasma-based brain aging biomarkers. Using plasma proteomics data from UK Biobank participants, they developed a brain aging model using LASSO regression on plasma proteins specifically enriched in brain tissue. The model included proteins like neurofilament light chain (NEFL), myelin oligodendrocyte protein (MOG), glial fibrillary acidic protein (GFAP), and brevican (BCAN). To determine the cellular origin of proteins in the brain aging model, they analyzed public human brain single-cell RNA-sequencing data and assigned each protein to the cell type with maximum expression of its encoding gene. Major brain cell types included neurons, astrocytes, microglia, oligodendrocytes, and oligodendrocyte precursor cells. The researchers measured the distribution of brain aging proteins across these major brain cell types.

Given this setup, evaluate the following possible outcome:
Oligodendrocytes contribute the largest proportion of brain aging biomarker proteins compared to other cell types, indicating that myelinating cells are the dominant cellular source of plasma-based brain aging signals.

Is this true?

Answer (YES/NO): YES